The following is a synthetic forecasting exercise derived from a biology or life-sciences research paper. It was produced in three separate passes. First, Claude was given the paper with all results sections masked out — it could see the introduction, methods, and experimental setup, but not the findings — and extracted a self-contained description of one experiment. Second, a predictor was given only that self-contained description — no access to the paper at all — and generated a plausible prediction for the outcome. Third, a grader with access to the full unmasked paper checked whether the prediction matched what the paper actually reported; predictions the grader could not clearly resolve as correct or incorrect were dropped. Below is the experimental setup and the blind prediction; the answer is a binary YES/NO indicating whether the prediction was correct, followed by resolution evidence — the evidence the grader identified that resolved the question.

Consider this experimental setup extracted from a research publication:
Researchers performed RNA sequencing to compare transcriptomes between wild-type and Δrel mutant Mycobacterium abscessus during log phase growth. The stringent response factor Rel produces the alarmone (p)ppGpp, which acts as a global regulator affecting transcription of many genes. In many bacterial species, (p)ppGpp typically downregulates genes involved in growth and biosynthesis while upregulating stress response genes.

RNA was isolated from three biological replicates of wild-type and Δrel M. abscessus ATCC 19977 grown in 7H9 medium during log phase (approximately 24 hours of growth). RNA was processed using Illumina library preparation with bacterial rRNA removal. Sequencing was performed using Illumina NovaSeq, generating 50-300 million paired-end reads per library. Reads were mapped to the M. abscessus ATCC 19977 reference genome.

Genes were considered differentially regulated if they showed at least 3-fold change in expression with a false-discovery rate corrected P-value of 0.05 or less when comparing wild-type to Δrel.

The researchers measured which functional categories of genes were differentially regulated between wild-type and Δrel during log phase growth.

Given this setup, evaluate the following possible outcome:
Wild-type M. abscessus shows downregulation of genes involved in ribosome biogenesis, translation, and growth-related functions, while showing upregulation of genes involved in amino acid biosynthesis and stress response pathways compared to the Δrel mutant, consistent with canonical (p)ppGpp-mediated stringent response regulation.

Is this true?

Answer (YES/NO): NO